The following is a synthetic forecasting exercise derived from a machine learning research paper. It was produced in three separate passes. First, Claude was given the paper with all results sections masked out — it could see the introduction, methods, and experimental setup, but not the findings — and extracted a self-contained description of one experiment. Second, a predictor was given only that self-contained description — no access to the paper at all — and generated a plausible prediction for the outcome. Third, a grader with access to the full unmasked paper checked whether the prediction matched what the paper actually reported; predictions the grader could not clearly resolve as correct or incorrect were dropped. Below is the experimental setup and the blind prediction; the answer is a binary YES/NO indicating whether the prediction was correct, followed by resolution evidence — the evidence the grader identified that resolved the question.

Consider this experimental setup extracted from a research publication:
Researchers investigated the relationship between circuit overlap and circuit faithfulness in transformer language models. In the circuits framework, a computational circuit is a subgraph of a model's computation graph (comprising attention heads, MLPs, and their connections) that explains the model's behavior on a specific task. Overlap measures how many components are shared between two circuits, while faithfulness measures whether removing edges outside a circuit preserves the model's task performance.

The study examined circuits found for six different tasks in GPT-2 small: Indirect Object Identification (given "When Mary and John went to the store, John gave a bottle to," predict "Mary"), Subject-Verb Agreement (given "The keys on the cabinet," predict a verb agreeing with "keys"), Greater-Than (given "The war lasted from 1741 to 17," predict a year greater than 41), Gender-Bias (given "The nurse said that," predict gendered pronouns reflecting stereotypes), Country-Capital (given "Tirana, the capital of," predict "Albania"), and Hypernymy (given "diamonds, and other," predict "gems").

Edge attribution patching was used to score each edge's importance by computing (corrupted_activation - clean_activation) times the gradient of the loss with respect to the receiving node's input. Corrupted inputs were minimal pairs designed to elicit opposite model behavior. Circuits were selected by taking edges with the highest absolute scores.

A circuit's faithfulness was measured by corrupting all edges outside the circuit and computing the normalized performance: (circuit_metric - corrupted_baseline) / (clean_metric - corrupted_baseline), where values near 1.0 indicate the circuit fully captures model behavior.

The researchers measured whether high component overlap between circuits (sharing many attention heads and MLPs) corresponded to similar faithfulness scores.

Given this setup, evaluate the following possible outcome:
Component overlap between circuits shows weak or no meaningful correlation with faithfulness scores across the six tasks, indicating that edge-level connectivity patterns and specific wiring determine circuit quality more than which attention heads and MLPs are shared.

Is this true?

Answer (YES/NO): NO